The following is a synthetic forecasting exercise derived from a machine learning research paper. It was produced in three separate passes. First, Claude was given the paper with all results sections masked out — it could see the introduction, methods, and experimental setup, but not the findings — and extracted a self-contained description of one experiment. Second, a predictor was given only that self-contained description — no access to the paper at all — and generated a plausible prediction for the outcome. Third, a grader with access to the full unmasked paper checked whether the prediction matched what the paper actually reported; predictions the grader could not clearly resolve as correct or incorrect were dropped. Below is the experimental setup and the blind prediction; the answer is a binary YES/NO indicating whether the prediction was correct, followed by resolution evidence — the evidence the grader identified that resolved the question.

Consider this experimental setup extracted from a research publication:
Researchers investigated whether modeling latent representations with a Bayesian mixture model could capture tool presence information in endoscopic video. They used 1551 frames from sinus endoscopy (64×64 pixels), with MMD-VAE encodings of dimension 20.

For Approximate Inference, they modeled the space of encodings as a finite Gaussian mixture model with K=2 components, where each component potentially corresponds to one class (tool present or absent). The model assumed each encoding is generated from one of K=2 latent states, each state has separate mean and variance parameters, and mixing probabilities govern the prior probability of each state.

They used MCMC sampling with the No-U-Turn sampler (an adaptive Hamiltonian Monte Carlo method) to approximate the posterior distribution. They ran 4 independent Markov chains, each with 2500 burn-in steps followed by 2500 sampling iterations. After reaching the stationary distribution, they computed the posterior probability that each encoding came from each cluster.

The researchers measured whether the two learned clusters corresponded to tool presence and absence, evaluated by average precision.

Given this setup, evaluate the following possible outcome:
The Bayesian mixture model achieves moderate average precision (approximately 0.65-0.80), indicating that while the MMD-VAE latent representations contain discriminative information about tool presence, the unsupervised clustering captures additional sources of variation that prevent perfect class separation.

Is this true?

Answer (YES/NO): YES